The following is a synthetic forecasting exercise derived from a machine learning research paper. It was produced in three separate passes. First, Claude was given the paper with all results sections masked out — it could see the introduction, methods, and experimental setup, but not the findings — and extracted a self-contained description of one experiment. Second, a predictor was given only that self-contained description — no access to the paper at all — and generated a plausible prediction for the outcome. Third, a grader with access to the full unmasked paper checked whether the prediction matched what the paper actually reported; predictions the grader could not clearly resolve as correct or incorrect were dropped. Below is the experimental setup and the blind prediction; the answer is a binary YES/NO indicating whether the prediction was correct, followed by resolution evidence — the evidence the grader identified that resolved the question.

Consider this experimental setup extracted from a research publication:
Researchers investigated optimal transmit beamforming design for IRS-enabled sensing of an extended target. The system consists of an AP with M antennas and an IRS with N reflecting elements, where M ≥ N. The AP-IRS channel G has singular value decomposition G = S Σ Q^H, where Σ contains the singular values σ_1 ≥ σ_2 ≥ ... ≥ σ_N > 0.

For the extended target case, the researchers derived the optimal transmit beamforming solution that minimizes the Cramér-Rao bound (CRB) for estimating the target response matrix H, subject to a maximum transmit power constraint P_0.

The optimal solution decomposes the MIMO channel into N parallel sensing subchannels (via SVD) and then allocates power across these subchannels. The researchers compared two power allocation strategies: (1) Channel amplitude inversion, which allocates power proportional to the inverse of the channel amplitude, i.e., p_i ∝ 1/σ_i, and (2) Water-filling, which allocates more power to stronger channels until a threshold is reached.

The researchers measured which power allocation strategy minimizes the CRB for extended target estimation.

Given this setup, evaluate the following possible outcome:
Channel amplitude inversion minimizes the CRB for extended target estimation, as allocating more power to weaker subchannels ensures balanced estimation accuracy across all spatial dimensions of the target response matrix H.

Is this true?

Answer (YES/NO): YES